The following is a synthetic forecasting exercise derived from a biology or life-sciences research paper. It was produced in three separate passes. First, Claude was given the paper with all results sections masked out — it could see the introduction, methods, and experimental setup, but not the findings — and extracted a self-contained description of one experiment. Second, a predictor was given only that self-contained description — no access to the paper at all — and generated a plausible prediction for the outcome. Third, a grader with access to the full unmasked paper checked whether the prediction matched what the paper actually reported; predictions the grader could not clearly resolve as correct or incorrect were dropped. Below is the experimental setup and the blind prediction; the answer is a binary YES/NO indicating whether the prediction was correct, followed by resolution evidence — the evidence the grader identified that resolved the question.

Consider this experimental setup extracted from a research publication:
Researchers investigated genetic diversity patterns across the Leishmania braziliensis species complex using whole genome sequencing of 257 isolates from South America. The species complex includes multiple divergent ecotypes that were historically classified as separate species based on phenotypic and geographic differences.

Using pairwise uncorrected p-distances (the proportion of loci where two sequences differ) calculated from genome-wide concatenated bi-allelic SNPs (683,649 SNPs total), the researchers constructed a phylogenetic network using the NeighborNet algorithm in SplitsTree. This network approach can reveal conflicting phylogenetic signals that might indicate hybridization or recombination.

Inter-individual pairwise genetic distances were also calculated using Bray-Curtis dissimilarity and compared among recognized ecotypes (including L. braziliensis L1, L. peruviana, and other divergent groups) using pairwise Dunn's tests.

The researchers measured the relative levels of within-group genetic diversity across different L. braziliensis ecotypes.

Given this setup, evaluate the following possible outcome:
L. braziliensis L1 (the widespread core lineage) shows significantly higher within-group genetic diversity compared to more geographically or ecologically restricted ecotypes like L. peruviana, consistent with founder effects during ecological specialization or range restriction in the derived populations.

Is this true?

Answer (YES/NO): YES